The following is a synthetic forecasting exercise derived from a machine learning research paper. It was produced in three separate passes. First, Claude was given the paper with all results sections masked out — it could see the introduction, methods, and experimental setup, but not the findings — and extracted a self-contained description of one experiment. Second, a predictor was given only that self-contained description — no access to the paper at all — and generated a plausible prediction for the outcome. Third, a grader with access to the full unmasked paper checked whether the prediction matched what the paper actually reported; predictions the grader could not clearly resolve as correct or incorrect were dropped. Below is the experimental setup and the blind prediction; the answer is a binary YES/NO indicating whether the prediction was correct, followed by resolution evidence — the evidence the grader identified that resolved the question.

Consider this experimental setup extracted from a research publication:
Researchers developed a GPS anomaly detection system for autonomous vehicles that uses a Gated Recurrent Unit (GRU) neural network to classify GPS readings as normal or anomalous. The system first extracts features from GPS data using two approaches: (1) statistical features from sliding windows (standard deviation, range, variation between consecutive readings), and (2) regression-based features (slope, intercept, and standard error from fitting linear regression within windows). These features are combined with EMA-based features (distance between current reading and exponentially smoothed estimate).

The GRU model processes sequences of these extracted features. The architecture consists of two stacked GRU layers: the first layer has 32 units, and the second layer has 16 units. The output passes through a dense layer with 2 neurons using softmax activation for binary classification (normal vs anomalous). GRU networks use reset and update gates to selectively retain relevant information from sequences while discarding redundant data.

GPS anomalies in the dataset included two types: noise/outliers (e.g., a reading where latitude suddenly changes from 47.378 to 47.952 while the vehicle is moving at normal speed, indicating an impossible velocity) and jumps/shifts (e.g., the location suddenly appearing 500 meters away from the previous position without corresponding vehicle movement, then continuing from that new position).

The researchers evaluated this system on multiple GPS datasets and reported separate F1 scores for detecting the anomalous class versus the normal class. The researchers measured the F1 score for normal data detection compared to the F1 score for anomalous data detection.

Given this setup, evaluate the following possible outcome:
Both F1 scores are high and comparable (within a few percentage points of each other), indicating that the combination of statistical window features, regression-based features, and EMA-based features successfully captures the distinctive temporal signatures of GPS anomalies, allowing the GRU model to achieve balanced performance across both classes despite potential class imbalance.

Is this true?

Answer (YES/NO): YES